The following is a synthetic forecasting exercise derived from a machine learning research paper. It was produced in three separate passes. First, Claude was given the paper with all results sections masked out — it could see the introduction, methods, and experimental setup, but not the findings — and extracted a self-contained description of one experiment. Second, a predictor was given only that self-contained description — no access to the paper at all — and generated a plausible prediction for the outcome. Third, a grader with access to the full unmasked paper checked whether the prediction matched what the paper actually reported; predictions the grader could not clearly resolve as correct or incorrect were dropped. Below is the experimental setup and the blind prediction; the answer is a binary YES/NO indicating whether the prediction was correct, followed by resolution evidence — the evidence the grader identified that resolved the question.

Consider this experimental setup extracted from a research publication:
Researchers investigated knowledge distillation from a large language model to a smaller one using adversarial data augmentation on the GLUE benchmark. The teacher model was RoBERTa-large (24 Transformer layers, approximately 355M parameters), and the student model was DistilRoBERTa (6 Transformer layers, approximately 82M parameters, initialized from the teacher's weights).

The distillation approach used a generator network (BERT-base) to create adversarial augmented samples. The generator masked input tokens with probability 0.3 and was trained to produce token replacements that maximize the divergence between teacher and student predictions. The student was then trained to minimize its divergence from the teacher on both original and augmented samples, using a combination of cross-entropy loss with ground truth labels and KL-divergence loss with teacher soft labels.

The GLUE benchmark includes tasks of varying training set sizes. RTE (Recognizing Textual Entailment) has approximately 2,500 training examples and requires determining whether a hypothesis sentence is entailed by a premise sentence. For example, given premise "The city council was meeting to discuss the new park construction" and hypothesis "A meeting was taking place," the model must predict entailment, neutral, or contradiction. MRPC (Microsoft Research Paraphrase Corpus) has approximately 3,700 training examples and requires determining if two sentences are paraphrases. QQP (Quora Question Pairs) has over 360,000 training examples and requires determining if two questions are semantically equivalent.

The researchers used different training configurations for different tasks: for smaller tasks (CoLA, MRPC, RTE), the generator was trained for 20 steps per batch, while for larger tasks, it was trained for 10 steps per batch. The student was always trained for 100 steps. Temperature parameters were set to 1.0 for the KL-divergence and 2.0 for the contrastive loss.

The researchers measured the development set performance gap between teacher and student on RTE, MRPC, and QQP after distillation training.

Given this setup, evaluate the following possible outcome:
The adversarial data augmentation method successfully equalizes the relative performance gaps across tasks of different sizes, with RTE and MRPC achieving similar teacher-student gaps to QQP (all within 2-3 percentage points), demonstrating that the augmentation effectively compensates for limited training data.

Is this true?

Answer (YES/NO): NO